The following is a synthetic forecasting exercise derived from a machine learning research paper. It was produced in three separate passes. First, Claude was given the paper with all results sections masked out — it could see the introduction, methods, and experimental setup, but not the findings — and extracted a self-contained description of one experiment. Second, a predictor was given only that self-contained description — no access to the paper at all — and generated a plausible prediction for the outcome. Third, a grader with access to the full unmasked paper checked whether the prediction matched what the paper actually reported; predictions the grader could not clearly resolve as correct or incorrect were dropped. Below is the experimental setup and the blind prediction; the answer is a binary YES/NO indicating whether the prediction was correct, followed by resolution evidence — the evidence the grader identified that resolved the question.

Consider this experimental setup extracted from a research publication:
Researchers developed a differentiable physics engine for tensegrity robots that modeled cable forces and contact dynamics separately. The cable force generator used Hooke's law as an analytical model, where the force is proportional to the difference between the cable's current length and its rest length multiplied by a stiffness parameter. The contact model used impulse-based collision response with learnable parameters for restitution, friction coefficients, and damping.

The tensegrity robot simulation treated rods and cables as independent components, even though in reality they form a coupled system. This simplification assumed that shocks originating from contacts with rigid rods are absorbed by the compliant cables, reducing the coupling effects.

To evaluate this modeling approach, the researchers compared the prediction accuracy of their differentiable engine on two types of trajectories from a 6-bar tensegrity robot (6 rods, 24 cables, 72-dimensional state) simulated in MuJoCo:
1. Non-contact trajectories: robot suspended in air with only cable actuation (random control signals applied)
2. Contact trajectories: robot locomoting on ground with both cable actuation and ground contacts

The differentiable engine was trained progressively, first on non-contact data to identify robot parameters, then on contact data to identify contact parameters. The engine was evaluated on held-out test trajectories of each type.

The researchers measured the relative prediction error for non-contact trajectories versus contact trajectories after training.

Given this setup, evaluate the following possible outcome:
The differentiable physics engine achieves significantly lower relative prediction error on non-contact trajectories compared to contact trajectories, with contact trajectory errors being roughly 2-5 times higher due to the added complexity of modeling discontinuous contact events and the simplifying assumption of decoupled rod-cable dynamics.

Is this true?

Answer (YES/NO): NO